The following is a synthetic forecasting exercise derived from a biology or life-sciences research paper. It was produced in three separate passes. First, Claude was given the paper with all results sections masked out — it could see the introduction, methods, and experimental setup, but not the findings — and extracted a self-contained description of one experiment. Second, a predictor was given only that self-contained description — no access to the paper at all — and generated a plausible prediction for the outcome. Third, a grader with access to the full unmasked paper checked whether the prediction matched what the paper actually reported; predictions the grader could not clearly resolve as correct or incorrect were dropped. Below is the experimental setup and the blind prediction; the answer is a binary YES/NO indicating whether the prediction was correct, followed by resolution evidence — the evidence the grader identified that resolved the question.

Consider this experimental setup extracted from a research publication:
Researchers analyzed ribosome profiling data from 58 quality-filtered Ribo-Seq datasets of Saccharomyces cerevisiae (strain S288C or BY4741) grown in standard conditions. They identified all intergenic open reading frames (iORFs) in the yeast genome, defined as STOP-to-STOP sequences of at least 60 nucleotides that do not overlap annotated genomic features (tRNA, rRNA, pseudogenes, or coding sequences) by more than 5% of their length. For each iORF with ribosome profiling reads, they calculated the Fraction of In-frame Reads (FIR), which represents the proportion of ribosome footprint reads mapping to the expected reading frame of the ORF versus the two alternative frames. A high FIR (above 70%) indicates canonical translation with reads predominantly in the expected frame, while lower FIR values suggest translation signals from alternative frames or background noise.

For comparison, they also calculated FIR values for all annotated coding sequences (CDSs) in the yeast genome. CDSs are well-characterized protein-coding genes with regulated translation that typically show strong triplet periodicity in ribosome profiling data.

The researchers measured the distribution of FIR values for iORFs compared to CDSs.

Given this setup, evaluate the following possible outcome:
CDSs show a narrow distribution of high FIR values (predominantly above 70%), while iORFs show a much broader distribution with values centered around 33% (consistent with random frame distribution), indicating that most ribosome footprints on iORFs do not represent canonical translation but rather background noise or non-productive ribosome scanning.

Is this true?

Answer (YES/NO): NO